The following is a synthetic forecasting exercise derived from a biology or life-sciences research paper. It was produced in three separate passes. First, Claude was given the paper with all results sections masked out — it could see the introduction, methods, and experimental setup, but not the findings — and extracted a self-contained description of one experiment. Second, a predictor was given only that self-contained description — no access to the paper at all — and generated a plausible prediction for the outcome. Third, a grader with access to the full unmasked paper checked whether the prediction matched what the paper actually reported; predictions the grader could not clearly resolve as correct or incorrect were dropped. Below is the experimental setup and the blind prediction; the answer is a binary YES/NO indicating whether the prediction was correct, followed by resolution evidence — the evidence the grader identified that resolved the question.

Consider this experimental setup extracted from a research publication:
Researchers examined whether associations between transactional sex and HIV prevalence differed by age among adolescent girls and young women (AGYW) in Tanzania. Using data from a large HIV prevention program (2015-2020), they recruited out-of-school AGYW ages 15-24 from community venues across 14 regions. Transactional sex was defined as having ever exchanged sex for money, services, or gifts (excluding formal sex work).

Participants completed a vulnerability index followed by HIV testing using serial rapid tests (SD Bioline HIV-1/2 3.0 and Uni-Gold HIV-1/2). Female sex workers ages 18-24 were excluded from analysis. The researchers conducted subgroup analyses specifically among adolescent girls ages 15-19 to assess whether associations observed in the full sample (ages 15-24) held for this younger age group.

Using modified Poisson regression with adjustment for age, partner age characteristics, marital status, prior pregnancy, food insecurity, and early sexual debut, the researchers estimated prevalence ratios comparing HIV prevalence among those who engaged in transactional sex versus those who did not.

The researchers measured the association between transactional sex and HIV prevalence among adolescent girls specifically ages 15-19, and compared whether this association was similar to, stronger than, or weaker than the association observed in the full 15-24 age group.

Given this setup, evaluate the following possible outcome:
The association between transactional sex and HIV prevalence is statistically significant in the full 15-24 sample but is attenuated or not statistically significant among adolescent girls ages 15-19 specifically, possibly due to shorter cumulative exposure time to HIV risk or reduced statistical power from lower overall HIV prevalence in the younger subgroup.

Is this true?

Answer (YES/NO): YES